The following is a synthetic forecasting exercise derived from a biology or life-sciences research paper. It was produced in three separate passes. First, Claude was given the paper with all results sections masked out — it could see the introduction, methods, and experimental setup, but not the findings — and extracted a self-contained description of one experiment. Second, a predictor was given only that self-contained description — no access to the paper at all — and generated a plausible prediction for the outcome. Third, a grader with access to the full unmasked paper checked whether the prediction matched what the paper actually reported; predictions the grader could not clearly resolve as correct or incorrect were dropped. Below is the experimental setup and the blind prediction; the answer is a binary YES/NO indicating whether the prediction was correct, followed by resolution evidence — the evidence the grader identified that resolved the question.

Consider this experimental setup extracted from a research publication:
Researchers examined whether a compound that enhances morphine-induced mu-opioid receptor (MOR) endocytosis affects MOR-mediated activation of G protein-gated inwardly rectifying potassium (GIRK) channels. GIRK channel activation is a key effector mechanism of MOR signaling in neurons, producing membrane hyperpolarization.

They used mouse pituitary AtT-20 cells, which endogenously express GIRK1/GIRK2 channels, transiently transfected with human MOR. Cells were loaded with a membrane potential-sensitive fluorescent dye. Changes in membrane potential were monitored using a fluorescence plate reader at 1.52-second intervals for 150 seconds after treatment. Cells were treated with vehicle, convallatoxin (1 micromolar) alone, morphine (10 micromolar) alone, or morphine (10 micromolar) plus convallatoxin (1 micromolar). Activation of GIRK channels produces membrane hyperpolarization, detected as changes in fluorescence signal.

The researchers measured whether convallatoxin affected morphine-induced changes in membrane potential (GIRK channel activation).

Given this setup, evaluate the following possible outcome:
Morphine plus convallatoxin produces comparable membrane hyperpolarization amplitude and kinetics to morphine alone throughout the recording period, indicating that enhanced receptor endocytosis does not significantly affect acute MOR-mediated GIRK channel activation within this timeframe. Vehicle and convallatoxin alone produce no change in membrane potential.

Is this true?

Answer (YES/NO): YES